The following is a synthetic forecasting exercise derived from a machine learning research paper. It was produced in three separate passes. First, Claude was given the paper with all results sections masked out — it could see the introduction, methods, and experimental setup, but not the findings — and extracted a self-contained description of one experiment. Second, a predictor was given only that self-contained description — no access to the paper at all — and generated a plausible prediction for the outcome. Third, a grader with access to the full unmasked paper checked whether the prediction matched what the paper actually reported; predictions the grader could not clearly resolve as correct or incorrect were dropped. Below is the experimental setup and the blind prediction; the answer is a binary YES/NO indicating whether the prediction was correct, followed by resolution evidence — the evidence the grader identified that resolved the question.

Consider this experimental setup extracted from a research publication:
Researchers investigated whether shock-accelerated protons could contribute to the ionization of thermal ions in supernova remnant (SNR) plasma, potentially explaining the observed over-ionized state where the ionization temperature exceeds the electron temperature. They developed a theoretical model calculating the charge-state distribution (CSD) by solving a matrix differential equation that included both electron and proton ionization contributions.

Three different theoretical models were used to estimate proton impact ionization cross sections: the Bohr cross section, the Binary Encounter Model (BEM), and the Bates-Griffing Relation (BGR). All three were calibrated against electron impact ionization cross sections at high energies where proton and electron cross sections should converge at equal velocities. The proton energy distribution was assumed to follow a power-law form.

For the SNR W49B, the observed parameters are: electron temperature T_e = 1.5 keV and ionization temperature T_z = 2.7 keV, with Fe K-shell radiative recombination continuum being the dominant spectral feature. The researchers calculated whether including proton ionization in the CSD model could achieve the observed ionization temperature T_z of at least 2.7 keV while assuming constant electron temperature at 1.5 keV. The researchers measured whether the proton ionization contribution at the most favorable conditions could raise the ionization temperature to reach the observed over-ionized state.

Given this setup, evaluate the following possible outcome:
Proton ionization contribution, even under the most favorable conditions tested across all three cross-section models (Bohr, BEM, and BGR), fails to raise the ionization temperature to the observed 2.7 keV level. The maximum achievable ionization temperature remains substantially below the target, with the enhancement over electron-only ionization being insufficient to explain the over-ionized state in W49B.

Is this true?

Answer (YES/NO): NO